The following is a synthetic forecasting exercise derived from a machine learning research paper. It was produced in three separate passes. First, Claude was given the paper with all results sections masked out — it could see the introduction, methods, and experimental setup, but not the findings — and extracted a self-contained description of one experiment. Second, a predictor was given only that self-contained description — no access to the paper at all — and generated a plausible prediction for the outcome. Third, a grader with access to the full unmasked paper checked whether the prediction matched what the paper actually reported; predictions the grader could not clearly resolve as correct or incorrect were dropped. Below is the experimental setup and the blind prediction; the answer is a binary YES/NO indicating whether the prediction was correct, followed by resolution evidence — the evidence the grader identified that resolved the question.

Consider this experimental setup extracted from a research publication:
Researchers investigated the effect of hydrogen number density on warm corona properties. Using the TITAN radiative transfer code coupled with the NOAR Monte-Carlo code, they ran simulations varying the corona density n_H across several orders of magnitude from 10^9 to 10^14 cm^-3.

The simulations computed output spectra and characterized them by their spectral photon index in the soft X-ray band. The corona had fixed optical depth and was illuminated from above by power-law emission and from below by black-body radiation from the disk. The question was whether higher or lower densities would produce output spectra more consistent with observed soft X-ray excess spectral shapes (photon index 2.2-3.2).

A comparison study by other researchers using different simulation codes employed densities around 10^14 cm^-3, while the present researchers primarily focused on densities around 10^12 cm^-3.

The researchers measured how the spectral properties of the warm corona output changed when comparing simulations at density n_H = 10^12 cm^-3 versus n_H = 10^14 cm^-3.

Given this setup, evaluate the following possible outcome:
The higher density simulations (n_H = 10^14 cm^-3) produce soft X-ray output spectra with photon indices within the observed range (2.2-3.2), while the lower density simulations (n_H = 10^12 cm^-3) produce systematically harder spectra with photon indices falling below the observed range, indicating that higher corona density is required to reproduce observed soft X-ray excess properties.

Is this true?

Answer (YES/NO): NO